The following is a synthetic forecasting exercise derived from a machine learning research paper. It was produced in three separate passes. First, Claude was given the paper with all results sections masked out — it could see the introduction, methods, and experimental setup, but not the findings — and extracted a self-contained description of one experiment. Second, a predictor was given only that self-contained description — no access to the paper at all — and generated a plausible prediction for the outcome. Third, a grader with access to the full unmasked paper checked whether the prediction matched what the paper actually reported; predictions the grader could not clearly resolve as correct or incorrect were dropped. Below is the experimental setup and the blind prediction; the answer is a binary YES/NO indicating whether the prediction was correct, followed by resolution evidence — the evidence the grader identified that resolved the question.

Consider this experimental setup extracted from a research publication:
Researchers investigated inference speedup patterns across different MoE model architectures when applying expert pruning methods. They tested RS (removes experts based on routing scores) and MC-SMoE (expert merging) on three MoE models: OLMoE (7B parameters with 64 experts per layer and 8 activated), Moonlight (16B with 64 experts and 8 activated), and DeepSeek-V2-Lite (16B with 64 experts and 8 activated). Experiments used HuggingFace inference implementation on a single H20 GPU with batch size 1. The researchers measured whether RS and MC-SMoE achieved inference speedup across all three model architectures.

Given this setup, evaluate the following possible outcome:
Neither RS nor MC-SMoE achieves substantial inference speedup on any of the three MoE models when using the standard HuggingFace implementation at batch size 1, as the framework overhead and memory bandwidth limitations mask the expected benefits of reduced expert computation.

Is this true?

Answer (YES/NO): NO